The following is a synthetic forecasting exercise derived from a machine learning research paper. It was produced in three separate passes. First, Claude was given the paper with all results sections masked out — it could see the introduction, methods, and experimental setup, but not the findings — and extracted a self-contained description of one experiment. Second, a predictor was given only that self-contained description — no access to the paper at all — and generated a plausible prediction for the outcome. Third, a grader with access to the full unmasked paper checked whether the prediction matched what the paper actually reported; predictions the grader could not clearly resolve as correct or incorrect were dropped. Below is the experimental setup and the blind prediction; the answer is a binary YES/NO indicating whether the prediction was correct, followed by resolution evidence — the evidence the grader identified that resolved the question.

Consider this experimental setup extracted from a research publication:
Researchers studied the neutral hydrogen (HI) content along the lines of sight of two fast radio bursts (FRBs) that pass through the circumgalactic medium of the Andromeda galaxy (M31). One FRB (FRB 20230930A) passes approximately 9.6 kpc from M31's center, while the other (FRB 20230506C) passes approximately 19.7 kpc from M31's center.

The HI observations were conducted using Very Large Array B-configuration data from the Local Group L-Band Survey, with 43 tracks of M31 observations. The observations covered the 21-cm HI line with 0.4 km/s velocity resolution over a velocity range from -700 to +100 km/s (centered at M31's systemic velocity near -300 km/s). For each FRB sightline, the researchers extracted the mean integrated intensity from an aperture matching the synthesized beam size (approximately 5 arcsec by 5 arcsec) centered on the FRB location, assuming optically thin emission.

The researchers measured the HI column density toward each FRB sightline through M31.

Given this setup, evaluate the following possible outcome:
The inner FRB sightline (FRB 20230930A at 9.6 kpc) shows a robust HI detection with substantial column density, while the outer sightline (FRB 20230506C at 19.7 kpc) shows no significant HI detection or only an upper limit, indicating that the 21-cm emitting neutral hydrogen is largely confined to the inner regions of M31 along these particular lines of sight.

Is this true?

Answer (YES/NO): NO